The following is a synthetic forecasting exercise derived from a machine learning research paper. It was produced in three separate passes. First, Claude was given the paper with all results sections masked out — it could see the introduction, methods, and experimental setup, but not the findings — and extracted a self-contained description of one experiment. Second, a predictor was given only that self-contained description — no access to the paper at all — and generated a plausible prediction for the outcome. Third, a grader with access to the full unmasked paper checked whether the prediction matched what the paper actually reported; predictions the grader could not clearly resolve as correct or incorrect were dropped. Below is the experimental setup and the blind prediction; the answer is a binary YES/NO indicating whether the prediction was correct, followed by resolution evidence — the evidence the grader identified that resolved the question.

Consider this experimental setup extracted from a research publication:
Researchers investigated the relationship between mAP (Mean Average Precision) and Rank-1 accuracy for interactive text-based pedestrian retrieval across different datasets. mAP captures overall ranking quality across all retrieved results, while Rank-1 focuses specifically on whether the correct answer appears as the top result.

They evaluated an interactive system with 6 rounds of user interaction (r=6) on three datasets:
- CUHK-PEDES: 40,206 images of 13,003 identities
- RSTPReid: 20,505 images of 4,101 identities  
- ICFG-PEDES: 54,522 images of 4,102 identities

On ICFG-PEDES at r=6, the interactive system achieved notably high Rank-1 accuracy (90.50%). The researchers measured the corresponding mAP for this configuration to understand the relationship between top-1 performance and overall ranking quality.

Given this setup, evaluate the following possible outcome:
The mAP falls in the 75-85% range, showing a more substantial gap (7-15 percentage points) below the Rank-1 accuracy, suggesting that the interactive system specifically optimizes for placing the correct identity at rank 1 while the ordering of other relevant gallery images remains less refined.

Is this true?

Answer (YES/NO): NO